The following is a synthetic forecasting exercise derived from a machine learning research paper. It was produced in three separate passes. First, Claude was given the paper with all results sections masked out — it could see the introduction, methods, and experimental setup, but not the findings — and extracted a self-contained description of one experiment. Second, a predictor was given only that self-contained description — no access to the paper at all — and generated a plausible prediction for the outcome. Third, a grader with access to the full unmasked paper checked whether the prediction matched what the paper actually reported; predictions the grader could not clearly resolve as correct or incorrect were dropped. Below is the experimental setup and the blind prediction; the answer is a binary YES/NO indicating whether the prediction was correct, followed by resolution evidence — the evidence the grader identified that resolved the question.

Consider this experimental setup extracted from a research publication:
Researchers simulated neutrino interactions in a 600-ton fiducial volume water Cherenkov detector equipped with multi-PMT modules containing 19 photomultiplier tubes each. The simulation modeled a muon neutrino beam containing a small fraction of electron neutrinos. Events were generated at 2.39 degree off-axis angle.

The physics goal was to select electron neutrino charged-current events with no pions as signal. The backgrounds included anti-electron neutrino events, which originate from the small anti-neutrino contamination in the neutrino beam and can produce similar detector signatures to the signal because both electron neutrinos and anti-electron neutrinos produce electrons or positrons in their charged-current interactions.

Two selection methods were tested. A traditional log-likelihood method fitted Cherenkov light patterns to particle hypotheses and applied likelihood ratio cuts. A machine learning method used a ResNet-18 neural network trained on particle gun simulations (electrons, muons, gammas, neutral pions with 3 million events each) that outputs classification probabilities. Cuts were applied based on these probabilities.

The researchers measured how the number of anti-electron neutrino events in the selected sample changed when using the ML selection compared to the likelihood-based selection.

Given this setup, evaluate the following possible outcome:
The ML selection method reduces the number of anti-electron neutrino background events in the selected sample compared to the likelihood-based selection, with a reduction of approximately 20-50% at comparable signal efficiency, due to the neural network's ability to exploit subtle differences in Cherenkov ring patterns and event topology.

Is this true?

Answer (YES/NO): NO